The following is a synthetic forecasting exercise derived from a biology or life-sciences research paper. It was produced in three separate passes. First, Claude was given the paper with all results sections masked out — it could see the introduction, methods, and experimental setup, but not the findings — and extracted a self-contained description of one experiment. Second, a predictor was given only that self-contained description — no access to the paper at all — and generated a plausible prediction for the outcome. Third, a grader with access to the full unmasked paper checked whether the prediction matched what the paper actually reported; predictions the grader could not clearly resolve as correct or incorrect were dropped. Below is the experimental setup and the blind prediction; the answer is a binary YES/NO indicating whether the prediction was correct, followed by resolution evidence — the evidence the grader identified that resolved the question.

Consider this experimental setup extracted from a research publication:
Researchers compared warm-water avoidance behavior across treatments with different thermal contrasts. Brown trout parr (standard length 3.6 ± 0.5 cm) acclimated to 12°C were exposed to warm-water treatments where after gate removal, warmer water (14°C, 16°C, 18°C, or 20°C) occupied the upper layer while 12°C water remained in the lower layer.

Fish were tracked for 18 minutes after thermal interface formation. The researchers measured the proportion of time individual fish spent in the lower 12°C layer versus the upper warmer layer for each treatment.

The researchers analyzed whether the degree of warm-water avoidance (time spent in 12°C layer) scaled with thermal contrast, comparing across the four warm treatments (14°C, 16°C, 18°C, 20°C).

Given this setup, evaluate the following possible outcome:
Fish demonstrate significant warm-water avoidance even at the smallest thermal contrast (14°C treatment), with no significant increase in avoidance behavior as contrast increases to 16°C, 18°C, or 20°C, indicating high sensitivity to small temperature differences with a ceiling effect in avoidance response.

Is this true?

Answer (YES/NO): NO